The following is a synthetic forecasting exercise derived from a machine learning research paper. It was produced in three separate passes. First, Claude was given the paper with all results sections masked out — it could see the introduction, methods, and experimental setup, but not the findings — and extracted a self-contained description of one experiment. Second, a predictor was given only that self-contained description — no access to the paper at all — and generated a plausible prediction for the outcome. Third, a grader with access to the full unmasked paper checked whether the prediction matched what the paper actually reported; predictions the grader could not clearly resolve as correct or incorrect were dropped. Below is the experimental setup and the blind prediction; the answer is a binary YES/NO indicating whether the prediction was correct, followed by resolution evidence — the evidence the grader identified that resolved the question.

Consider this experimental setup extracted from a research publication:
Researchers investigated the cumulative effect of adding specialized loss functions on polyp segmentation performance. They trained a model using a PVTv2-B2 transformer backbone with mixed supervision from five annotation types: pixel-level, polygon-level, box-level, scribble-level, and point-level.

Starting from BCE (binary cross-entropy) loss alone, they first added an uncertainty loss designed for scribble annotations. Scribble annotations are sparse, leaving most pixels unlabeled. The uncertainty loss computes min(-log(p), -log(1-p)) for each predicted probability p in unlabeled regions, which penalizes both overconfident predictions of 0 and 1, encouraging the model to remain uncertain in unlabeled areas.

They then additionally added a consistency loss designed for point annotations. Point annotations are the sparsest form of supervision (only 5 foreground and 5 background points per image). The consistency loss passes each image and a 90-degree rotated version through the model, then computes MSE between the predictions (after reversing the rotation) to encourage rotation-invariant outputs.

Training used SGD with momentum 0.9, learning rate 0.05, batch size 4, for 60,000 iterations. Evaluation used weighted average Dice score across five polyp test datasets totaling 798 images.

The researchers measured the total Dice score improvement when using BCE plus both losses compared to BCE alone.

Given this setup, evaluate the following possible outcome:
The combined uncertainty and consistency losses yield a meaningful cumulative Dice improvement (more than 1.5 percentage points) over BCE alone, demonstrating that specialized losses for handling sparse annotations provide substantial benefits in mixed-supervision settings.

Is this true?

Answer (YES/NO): NO